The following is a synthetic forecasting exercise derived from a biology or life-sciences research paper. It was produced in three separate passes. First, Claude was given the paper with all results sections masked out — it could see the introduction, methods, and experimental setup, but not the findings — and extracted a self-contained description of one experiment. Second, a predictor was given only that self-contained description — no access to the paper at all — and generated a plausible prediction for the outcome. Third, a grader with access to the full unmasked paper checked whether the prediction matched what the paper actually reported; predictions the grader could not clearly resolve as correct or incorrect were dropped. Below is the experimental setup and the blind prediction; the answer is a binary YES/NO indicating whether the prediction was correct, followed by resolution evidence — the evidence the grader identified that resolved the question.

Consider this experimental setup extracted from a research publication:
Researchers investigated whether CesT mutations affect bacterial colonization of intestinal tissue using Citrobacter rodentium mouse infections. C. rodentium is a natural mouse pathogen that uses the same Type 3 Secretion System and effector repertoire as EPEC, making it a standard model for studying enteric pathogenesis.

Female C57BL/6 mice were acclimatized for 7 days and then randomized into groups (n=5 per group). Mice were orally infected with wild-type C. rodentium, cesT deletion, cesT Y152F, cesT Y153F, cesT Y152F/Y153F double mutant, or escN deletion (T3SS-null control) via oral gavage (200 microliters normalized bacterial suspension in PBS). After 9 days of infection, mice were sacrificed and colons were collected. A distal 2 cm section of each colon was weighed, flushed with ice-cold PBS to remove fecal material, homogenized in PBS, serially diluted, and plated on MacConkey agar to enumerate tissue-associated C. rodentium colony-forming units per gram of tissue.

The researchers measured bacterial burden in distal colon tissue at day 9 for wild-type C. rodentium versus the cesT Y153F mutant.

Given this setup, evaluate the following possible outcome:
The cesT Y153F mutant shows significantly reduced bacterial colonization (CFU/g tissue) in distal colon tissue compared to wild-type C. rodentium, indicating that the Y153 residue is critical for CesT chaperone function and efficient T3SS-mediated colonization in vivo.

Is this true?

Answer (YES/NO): NO